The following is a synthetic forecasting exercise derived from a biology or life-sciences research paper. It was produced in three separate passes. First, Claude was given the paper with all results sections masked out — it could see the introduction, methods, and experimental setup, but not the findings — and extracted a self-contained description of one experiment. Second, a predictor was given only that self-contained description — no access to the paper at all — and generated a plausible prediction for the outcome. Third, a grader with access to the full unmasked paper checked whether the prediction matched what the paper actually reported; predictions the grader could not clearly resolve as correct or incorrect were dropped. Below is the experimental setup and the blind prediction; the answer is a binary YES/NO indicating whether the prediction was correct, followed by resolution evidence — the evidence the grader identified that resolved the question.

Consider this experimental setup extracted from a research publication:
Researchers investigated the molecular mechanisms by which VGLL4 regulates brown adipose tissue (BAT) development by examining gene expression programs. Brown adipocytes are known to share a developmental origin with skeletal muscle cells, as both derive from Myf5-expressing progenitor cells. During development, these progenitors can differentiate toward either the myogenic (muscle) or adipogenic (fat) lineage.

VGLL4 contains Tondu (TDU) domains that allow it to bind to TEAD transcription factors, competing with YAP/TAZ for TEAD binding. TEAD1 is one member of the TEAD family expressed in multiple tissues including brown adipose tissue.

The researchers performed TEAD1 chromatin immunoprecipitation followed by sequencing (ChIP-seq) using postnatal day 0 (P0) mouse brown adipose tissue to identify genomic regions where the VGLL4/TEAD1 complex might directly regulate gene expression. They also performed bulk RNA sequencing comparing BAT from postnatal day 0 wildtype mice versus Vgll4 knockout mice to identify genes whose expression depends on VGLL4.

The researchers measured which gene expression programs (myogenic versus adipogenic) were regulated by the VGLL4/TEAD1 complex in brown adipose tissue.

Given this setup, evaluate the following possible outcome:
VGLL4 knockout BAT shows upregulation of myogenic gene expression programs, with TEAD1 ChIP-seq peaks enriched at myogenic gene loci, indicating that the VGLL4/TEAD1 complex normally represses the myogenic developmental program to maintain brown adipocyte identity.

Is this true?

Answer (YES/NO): NO